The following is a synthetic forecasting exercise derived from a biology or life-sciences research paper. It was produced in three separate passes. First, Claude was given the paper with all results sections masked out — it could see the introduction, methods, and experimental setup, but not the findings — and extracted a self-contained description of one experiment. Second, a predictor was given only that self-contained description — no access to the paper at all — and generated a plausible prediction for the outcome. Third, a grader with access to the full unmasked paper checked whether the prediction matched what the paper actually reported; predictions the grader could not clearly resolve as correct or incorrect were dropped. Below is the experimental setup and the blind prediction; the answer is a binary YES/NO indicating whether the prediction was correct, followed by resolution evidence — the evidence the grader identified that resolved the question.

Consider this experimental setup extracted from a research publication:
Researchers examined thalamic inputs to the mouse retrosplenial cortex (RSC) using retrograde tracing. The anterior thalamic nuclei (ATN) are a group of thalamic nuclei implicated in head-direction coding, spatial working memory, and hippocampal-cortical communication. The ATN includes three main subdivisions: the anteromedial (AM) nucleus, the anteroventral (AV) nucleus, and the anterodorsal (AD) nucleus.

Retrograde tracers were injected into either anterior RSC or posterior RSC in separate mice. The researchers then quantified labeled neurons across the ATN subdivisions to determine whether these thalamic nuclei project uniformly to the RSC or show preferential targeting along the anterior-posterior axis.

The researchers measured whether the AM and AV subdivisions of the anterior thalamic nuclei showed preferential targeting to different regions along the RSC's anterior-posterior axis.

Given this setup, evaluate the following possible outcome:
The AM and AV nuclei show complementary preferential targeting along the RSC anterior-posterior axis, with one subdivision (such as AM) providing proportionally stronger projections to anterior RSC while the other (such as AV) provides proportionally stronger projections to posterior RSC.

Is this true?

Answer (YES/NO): YES